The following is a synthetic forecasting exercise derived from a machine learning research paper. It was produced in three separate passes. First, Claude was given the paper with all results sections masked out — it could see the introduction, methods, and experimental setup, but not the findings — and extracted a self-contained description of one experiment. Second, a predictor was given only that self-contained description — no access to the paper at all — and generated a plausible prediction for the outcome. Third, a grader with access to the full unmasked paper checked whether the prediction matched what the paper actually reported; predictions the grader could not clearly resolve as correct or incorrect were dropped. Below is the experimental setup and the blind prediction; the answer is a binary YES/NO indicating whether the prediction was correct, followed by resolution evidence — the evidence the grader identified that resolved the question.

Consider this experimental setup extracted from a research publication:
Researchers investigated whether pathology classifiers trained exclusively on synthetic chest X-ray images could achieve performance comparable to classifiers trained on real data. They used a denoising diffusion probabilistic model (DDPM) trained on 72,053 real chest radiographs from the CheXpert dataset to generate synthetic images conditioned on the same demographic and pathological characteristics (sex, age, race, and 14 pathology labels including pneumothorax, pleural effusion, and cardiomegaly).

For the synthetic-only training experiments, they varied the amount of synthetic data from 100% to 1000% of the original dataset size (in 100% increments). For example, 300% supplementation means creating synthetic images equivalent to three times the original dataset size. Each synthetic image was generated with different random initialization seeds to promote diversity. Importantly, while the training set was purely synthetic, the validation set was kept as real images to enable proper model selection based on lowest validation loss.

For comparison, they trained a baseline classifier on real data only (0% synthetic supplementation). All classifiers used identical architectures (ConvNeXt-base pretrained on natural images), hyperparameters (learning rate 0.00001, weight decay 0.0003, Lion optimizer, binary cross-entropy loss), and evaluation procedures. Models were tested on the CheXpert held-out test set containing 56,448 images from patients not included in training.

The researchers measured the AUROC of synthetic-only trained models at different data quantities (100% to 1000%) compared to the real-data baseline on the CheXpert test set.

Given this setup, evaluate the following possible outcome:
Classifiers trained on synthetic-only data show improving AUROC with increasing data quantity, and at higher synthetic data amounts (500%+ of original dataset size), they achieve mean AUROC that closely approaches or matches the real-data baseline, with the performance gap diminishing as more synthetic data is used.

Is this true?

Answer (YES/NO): NO